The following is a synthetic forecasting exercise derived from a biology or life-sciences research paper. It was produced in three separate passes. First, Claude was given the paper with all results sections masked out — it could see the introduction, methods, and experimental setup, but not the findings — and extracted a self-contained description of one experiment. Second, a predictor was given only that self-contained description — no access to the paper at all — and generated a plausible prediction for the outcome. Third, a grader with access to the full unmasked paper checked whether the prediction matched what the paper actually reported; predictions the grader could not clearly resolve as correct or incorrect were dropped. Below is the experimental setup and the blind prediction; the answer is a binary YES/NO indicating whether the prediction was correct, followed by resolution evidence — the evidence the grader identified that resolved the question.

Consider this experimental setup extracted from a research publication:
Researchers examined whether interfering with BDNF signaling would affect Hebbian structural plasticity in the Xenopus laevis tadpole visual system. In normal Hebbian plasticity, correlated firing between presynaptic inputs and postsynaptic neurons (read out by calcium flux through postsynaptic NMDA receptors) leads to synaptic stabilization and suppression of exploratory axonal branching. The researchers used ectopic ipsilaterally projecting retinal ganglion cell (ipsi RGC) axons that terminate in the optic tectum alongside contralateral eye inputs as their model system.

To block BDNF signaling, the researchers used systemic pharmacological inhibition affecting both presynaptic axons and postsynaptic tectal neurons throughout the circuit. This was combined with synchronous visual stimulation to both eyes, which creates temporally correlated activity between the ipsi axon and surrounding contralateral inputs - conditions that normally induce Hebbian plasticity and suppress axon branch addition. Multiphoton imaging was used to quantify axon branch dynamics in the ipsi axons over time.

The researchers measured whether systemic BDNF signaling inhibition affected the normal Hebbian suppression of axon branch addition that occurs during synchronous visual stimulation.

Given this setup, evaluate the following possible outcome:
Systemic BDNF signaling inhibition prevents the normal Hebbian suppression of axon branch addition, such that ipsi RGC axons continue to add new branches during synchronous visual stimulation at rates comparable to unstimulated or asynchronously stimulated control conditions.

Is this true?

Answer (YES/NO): YES